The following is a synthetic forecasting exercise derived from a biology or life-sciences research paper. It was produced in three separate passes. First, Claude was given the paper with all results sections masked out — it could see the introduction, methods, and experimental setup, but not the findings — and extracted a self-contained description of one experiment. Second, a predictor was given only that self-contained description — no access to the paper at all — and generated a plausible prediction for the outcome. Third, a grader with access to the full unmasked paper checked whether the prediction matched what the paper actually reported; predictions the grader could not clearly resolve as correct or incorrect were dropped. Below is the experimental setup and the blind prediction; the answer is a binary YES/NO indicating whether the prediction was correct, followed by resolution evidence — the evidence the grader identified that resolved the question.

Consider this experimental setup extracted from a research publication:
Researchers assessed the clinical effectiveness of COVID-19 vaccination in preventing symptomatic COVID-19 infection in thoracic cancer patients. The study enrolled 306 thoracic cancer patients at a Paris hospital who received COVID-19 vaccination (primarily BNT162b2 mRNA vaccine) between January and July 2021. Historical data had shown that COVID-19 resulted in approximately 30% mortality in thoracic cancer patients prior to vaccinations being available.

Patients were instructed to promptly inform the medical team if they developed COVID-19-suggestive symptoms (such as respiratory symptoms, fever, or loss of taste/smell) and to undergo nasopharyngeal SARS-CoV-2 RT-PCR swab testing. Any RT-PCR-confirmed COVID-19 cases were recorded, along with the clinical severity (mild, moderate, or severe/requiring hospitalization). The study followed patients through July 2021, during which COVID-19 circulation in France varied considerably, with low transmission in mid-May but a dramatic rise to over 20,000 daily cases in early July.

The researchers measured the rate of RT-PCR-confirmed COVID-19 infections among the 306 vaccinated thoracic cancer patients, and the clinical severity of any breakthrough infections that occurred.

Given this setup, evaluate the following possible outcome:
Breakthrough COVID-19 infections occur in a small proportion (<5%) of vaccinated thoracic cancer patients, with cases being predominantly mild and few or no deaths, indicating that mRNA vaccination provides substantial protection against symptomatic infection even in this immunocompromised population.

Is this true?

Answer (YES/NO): YES